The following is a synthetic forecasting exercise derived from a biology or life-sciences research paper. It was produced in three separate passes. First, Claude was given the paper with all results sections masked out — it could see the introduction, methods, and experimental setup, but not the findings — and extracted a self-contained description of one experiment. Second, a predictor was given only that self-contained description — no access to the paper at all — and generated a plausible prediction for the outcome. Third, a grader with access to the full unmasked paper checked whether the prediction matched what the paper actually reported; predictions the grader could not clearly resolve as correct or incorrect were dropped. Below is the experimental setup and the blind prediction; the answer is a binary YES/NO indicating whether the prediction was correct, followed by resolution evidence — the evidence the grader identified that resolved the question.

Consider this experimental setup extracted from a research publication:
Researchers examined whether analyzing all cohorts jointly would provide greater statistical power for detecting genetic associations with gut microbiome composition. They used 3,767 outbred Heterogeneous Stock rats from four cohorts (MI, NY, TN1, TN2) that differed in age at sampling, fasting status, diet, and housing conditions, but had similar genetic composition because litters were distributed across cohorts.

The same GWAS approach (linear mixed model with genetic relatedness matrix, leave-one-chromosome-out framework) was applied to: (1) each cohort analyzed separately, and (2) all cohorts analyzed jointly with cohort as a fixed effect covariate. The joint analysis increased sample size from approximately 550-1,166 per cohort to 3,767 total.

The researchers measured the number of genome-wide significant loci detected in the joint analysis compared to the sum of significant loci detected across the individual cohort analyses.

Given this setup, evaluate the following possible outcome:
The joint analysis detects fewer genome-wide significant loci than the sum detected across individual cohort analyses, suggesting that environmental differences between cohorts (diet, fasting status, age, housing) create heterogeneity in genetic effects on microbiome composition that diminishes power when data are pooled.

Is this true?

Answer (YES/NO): NO